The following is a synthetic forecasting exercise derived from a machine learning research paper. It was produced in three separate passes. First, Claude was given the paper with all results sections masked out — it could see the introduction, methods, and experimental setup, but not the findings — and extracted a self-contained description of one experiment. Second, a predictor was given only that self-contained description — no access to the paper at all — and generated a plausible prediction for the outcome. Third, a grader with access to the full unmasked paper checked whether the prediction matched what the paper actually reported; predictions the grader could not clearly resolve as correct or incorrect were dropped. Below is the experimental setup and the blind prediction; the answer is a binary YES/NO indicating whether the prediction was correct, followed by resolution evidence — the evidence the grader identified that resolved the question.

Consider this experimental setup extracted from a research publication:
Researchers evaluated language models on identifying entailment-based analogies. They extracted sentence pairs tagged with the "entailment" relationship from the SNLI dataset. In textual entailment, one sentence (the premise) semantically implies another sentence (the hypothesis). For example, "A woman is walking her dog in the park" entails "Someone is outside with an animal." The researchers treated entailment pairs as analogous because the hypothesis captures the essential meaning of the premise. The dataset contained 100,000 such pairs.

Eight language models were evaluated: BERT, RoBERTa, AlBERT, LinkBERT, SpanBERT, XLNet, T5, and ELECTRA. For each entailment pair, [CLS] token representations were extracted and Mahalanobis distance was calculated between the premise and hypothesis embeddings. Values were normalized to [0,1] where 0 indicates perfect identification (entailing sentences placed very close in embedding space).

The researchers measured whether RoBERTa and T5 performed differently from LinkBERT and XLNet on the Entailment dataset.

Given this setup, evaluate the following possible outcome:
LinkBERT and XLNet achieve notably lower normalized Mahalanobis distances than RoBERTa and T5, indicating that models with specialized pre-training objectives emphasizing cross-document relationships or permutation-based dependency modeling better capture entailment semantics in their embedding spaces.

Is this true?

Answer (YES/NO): NO